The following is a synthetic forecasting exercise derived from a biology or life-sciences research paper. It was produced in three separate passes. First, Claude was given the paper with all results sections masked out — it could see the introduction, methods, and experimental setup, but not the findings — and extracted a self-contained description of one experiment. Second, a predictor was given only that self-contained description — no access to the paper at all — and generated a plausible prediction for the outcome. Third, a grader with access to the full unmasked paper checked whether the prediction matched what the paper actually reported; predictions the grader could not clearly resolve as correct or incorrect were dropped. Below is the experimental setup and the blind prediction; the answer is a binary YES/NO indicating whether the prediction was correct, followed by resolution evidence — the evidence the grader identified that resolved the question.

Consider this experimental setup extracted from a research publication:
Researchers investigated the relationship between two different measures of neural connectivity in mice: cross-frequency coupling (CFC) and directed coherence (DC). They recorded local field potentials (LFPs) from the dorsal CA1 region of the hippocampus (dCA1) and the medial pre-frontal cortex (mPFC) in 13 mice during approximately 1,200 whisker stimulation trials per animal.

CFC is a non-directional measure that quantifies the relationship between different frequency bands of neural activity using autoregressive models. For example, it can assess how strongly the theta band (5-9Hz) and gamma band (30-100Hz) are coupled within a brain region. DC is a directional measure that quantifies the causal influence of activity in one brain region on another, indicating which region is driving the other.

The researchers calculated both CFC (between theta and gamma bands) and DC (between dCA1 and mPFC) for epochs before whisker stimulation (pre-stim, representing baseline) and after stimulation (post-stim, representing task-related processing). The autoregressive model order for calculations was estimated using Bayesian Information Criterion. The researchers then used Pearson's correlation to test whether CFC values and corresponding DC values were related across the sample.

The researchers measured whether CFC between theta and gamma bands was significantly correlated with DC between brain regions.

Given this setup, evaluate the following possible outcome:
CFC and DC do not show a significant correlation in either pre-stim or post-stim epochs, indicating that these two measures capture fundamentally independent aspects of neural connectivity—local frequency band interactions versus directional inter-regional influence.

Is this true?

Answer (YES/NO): YES